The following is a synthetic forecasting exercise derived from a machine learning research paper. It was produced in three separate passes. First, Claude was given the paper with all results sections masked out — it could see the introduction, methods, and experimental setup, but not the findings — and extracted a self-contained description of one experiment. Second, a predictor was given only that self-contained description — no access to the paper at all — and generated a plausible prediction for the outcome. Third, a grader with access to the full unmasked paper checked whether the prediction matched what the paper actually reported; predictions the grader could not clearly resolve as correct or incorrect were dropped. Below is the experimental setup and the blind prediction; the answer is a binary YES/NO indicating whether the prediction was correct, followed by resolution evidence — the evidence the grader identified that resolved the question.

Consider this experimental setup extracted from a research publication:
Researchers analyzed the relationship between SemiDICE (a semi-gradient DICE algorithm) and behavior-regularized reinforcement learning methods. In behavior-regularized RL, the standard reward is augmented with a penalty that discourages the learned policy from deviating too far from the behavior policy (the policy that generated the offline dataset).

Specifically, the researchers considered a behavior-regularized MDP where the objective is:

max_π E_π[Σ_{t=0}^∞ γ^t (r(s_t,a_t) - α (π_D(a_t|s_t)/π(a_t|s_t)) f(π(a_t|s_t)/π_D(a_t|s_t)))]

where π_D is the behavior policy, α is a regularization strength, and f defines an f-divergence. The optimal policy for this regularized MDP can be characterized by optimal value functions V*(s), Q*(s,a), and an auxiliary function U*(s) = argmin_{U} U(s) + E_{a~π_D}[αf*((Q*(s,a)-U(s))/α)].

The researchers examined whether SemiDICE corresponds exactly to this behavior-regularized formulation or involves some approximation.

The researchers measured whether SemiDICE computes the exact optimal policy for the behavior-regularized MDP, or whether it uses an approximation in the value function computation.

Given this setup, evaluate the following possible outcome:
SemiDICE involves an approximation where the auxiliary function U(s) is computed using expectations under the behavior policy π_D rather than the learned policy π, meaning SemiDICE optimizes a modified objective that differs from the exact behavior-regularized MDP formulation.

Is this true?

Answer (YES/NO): NO